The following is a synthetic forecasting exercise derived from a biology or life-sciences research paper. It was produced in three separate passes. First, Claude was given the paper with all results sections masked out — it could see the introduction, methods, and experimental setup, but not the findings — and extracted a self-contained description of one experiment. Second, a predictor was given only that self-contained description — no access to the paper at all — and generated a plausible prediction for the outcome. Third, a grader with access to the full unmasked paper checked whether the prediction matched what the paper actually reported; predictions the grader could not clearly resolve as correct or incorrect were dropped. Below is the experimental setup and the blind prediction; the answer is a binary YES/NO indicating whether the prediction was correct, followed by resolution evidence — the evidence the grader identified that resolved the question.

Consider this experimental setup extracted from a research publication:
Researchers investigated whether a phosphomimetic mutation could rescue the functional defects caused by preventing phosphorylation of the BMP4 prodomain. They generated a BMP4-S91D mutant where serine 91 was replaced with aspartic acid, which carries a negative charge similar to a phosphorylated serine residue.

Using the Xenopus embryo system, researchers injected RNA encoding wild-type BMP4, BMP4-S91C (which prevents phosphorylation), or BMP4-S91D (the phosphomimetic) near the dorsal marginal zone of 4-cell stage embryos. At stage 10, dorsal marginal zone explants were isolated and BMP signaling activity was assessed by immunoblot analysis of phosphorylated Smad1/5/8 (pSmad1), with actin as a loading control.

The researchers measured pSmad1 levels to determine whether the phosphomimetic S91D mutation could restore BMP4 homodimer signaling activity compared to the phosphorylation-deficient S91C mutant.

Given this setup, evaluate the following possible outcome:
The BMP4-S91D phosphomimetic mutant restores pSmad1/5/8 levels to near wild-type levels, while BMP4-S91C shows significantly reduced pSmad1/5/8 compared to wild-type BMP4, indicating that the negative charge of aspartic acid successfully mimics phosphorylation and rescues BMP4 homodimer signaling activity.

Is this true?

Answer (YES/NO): NO